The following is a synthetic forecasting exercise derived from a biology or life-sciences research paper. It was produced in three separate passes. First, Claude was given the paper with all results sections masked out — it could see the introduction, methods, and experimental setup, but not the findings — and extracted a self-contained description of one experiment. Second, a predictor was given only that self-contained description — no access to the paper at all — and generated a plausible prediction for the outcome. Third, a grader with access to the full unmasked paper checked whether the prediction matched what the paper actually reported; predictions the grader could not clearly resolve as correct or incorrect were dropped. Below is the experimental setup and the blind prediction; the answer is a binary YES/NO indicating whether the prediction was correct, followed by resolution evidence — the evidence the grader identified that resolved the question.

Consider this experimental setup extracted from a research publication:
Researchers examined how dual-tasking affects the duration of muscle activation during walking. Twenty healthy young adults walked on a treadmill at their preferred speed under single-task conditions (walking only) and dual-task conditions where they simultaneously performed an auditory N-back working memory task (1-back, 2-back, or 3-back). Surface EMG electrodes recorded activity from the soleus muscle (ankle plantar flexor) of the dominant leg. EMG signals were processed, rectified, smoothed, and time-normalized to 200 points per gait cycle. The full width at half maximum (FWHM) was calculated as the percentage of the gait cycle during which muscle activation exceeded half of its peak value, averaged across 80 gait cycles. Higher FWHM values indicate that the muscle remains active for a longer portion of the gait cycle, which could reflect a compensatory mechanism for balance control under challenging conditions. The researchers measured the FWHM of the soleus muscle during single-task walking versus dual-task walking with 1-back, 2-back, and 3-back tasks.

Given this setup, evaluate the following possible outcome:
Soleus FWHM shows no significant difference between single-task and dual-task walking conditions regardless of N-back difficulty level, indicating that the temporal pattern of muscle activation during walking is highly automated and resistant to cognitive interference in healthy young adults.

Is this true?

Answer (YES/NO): NO